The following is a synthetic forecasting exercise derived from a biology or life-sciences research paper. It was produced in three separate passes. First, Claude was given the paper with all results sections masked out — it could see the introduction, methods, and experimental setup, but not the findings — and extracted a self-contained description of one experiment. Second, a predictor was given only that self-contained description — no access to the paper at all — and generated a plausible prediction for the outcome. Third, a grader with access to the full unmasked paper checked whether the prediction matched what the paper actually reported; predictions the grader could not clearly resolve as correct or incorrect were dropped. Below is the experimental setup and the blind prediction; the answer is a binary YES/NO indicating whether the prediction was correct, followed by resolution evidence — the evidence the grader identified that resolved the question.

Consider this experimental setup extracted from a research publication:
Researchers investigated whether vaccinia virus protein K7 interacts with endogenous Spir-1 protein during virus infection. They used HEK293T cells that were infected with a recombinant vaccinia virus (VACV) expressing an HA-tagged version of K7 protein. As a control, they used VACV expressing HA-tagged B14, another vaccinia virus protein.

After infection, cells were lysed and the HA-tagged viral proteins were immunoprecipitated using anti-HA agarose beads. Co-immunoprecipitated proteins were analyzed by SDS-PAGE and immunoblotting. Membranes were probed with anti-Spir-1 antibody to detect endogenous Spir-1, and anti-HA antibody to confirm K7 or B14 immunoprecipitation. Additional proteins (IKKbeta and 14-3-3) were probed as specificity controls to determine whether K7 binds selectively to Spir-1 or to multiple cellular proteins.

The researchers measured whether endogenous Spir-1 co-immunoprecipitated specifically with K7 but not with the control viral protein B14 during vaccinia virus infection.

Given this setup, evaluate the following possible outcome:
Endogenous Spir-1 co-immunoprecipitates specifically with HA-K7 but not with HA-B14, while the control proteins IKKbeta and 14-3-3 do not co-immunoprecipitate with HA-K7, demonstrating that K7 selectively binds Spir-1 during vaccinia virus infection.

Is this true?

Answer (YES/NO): NO